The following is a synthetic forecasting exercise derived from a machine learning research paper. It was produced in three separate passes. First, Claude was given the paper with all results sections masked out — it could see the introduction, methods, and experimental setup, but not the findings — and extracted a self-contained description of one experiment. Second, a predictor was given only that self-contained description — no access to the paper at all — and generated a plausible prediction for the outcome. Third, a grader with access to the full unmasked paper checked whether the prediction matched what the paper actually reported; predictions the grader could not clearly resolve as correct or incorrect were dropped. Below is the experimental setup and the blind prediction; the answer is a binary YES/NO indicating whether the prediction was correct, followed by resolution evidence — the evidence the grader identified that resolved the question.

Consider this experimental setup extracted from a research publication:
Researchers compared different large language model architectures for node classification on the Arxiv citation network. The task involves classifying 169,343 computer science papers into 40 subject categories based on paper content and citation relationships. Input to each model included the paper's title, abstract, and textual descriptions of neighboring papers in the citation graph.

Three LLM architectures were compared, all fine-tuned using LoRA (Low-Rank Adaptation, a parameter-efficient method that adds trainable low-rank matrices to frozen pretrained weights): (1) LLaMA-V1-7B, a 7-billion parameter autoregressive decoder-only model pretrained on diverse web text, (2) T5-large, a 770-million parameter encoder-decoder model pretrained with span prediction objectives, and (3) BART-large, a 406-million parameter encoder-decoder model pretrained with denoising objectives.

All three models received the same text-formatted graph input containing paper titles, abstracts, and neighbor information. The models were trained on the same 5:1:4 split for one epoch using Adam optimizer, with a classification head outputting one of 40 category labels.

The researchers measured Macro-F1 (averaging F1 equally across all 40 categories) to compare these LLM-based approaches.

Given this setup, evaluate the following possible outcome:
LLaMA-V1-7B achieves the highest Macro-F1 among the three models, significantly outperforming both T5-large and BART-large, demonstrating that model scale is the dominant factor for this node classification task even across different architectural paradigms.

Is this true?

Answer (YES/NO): NO